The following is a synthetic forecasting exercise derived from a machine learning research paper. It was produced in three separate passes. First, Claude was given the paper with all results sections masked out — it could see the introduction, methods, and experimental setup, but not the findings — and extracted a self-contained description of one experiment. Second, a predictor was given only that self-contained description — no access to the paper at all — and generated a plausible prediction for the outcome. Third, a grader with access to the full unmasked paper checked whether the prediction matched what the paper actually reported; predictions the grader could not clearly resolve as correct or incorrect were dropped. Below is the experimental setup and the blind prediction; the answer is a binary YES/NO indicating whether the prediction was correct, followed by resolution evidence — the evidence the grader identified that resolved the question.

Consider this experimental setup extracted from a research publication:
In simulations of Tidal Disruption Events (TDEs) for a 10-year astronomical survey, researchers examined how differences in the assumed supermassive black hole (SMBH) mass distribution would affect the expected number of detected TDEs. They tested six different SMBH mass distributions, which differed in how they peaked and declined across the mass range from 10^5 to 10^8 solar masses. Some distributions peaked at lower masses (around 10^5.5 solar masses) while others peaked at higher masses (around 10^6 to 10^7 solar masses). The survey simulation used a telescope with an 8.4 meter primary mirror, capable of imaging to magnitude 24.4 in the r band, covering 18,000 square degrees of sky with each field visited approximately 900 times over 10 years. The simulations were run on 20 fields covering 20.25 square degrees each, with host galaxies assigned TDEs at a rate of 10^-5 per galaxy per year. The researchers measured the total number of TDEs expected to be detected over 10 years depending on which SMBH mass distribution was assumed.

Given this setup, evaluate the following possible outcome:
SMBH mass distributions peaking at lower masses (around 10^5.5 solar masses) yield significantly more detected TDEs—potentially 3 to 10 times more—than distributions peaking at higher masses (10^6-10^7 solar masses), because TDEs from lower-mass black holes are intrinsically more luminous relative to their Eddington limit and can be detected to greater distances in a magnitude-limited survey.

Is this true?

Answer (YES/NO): NO